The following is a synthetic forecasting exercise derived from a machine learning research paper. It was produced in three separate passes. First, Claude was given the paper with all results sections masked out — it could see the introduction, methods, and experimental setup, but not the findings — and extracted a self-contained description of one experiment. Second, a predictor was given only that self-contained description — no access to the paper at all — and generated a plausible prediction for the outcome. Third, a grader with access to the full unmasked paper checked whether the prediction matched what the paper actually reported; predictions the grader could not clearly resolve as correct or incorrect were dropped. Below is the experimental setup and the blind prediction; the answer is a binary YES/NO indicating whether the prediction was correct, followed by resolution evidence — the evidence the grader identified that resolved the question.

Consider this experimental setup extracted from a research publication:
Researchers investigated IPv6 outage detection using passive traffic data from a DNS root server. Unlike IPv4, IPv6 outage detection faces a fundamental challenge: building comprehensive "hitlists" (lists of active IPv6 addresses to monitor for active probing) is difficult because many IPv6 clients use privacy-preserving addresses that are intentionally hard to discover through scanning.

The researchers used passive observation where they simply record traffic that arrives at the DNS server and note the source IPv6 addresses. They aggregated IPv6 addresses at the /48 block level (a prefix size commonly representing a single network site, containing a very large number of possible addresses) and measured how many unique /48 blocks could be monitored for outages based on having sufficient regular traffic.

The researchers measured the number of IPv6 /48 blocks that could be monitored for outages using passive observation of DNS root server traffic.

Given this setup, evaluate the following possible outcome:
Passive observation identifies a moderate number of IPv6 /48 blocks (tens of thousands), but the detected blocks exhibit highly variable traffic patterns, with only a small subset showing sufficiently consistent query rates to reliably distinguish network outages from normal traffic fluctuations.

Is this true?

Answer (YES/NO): NO